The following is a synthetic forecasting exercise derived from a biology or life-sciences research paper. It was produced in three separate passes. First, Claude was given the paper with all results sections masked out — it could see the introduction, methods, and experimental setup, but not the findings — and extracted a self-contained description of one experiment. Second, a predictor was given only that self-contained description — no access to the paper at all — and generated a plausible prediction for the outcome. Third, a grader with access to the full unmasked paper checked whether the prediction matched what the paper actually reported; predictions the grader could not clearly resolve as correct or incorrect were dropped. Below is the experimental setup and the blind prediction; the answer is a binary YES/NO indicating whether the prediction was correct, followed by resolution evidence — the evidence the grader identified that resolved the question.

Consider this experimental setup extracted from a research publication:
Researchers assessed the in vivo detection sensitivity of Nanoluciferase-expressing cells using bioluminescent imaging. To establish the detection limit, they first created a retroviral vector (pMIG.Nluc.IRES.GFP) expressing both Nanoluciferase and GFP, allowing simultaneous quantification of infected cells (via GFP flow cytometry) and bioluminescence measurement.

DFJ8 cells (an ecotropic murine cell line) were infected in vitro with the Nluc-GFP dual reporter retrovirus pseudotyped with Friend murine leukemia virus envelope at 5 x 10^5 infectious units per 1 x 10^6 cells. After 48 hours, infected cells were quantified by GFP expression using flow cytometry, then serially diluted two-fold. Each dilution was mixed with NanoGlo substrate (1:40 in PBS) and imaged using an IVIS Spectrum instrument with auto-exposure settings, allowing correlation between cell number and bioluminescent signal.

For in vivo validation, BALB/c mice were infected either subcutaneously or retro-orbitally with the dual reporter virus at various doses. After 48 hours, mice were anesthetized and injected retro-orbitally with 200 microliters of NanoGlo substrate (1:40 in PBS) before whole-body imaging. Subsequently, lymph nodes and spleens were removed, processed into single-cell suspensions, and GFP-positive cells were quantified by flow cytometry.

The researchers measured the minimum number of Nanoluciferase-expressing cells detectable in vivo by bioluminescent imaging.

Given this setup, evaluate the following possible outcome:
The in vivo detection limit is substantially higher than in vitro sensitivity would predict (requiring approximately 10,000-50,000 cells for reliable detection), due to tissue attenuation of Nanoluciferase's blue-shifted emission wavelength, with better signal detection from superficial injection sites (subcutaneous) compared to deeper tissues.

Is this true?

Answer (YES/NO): NO